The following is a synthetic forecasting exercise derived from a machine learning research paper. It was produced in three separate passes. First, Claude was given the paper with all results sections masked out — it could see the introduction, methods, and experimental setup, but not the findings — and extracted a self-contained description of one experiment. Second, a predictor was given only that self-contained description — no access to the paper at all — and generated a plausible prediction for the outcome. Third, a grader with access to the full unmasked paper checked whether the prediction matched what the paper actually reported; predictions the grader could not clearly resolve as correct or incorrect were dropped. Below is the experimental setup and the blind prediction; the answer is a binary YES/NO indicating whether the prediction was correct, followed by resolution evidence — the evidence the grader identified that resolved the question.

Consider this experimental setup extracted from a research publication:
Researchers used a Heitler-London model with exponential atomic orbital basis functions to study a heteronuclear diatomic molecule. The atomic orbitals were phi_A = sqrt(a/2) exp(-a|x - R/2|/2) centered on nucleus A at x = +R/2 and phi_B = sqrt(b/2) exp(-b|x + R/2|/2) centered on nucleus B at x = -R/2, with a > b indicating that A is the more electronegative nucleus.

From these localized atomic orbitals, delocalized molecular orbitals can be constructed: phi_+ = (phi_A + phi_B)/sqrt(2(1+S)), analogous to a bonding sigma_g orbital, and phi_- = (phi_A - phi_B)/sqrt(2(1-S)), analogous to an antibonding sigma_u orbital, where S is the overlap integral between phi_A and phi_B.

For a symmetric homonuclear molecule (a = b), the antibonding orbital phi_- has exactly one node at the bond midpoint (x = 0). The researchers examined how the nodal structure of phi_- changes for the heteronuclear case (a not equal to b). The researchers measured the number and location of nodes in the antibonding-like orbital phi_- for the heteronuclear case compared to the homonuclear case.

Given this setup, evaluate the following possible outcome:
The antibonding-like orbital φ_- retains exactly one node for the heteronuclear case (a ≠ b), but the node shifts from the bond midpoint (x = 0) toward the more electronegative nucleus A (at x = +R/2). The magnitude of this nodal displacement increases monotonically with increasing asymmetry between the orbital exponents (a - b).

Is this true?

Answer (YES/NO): NO